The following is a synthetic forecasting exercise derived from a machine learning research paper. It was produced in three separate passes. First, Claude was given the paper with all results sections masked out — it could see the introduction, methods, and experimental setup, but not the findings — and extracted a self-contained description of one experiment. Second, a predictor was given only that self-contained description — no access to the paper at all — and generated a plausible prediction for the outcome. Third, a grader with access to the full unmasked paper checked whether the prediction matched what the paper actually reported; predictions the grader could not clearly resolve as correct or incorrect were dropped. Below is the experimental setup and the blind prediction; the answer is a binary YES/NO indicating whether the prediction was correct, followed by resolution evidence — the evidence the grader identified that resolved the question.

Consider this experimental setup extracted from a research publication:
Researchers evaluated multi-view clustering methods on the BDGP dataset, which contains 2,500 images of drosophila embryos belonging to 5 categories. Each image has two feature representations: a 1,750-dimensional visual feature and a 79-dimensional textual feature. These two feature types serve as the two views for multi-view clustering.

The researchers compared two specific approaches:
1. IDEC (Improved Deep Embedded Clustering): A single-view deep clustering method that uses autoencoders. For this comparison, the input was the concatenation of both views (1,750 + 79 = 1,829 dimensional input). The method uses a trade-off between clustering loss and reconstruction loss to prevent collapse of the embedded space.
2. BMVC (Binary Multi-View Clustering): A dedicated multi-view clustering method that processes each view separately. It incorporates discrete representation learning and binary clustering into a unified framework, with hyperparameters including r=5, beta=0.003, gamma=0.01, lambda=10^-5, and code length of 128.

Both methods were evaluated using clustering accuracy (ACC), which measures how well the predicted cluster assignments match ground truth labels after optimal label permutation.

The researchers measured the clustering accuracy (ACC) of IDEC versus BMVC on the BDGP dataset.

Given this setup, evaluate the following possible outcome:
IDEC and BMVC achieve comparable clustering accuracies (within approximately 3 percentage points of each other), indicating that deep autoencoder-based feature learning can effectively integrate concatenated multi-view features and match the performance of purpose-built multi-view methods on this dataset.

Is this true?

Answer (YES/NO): NO